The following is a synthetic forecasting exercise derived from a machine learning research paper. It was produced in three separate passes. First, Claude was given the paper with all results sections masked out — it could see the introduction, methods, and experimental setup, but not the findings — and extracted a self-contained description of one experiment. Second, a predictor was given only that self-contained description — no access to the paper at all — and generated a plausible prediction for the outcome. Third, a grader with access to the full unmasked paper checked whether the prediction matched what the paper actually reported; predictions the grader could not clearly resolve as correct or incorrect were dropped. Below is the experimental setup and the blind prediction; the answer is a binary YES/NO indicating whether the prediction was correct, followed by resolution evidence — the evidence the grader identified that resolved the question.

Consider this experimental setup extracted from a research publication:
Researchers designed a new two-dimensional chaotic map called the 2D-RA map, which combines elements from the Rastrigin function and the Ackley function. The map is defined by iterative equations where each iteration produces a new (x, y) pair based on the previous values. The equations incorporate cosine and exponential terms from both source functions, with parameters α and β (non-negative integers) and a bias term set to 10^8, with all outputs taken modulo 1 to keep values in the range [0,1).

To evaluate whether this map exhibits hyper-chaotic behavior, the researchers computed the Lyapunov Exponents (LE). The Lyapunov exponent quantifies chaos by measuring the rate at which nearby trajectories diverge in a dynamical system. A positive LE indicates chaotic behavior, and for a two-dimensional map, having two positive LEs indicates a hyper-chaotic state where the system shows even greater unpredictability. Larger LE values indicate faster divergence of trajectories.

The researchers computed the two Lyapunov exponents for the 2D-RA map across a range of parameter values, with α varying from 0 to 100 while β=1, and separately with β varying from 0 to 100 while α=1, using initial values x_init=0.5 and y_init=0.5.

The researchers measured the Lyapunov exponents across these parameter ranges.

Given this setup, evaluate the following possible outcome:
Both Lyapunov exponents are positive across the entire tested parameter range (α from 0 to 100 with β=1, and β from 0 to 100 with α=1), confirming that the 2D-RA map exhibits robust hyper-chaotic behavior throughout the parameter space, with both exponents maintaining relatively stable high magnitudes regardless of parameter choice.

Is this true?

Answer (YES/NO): YES